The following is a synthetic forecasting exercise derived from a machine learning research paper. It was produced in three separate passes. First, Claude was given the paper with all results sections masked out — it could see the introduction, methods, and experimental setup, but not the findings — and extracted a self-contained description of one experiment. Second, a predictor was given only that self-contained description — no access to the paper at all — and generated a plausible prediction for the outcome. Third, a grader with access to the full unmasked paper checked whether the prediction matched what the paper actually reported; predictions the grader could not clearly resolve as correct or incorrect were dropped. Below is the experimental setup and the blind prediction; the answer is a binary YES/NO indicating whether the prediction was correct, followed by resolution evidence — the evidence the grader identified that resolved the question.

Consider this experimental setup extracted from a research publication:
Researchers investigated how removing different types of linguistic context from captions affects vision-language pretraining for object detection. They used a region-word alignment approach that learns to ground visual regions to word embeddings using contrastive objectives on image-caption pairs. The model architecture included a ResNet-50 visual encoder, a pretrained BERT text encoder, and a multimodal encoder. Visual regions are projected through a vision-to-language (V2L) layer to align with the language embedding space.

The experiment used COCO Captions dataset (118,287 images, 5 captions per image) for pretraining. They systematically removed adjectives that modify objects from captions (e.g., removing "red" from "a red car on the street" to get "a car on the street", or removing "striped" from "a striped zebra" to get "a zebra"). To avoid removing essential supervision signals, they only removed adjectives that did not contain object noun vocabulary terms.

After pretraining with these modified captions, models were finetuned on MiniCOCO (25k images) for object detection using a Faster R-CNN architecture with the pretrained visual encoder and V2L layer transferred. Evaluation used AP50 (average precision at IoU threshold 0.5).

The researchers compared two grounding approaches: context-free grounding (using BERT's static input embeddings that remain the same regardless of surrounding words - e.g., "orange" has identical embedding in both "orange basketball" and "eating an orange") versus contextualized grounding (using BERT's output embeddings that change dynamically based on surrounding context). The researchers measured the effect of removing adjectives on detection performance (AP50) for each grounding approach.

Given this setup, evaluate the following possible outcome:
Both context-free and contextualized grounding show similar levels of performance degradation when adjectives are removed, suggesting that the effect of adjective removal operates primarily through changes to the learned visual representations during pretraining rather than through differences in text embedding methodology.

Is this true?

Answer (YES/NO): NO